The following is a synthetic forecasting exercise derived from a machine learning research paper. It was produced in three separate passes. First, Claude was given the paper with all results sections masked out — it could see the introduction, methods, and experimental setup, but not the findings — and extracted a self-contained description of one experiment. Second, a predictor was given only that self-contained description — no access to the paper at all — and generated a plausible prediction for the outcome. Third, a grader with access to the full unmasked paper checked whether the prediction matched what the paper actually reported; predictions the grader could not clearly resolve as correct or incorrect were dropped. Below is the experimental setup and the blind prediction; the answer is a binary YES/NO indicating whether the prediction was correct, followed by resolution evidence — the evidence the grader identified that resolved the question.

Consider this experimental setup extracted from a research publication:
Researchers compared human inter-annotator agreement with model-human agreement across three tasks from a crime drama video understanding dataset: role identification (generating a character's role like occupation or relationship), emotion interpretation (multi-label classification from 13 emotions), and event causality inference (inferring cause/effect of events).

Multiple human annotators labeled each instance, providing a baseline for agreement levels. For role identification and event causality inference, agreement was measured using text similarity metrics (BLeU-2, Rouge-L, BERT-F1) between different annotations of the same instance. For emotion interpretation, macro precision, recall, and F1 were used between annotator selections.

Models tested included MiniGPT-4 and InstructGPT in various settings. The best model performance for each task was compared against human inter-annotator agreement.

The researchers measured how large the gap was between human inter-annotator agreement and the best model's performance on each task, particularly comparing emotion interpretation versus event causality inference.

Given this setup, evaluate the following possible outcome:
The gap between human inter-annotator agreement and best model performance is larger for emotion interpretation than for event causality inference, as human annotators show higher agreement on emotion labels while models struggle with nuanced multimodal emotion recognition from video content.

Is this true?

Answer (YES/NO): YES